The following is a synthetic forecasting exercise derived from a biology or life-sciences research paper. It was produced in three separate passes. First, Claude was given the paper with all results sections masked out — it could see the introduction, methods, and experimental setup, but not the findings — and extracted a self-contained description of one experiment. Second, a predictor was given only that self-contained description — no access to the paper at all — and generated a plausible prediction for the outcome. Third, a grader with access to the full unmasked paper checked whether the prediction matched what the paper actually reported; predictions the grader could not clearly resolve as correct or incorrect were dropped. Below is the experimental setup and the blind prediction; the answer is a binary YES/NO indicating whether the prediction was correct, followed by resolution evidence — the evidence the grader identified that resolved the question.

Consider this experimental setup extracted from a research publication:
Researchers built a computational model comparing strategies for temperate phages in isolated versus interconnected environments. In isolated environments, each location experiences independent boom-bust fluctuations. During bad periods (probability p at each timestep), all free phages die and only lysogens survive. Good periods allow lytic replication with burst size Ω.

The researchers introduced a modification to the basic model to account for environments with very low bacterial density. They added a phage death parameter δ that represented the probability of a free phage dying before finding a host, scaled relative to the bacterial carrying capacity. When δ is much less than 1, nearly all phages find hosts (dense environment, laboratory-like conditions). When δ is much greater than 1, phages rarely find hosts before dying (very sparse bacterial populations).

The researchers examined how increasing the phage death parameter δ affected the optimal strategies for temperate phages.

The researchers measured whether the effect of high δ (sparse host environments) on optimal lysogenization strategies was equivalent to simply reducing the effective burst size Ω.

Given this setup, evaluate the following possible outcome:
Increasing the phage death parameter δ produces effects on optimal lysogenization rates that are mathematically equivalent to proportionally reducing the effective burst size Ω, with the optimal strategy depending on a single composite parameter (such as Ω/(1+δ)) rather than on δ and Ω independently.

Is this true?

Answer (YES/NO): YES